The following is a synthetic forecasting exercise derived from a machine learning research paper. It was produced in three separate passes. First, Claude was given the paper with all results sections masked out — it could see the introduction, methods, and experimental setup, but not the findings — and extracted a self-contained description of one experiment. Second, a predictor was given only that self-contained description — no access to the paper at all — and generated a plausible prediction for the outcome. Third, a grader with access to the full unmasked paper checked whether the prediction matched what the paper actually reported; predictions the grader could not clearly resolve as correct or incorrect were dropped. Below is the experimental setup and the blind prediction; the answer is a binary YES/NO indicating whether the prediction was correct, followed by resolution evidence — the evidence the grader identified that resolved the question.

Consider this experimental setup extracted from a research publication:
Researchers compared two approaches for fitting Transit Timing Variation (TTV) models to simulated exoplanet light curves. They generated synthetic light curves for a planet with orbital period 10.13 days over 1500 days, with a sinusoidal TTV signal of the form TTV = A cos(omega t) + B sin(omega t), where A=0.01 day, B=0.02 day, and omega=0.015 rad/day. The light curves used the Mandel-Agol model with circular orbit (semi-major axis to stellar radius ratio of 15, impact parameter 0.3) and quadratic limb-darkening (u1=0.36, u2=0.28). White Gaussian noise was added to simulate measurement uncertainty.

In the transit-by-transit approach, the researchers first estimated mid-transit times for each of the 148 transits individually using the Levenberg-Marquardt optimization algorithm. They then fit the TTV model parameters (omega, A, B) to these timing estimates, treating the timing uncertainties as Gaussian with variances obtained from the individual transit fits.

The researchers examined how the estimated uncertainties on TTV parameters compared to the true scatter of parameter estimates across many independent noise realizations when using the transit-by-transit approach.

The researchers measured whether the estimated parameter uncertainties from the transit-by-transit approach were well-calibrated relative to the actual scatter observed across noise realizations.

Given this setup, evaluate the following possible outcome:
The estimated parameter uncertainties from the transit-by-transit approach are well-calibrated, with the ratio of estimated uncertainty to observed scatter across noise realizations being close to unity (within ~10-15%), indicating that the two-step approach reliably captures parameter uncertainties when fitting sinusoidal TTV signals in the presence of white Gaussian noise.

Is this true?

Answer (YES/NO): NO